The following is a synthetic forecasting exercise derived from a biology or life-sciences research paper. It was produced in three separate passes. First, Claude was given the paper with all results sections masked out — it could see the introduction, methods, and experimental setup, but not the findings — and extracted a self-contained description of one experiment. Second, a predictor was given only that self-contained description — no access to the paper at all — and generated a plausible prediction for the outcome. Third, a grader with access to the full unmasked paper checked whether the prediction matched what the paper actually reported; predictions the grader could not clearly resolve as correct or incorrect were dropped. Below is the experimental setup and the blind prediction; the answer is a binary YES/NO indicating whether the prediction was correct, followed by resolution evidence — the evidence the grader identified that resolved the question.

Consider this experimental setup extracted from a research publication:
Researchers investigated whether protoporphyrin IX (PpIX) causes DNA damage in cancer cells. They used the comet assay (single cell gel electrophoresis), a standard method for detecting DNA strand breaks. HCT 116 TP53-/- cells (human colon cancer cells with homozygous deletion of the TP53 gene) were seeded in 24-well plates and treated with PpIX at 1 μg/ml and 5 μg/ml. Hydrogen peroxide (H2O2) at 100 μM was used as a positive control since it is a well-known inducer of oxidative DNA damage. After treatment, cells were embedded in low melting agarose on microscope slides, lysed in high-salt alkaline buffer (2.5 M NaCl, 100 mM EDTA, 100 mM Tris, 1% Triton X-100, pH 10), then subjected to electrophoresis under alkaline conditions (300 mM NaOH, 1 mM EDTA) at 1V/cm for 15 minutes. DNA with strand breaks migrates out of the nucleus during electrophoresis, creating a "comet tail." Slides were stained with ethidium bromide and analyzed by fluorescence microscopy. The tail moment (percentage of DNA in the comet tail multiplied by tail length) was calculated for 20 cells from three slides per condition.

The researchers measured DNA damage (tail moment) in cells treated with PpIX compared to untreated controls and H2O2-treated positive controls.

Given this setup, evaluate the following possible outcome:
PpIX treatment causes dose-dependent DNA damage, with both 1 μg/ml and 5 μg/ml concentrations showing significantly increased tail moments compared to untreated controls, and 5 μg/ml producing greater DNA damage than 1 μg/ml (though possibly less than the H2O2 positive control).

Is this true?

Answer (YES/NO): NO